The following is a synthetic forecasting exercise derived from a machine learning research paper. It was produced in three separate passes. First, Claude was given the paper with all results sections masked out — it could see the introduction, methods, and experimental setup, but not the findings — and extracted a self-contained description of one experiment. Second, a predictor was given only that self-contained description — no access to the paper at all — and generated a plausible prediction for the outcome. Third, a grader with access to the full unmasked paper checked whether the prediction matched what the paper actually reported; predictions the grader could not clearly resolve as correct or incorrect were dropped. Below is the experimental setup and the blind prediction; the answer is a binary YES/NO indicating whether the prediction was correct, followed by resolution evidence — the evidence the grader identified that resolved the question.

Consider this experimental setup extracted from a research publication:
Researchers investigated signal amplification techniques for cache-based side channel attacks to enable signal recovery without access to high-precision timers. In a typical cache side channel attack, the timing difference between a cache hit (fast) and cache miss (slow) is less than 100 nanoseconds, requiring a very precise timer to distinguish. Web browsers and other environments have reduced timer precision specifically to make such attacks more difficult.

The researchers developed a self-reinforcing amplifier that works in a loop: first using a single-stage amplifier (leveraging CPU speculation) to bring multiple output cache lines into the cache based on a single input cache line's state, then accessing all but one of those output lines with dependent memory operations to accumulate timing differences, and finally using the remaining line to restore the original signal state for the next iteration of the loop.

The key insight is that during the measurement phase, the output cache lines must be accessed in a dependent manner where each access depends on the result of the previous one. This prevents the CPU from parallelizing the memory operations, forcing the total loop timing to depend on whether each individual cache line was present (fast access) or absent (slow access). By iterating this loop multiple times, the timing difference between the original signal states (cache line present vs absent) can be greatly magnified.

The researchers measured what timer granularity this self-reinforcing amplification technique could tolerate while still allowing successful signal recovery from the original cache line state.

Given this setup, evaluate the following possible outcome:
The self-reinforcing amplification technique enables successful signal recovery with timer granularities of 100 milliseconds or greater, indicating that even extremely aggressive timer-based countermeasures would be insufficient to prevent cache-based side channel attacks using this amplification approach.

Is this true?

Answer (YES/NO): YES